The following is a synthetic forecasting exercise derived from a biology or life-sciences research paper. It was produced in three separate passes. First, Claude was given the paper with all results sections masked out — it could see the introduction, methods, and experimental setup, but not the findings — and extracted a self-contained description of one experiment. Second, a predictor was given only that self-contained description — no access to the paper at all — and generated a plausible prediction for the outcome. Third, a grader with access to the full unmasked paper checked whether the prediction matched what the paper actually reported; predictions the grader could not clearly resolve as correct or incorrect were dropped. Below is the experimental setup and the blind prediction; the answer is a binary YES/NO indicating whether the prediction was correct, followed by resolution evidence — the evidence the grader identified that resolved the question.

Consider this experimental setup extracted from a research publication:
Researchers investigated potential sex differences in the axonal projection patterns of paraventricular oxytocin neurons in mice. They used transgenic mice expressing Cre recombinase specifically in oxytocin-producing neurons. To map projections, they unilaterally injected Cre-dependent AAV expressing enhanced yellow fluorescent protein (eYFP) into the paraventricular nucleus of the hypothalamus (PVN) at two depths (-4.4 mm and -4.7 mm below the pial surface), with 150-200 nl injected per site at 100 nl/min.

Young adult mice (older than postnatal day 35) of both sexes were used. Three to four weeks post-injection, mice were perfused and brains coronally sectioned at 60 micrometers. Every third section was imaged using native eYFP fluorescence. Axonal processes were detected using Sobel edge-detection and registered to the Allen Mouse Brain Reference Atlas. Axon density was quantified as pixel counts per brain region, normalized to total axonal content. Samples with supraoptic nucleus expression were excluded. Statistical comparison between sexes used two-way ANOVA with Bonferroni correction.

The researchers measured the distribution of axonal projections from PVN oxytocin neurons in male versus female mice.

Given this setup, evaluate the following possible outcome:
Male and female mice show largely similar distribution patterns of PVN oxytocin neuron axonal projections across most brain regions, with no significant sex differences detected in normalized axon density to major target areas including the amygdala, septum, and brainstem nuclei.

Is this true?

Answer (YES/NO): YES